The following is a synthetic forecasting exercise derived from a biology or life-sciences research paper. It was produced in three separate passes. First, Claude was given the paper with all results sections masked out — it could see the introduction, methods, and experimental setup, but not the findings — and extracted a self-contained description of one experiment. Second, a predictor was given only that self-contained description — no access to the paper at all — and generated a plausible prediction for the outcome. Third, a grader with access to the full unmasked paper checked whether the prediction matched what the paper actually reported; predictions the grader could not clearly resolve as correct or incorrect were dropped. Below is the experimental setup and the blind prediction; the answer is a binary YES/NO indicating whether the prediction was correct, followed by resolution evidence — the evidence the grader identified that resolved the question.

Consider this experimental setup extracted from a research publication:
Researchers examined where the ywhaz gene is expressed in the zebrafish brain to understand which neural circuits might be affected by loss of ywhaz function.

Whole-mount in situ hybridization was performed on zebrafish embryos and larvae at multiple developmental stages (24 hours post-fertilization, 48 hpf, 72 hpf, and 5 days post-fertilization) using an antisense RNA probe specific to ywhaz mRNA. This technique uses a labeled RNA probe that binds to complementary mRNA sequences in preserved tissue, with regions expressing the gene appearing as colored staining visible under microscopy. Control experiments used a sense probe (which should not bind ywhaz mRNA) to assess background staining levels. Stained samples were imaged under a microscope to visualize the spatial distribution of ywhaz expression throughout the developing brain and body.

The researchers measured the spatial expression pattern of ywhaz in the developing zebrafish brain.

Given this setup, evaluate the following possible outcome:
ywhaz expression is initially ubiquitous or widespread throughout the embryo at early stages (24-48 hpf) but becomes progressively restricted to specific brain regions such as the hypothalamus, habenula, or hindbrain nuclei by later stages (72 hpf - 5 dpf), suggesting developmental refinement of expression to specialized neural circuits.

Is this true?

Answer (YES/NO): NO